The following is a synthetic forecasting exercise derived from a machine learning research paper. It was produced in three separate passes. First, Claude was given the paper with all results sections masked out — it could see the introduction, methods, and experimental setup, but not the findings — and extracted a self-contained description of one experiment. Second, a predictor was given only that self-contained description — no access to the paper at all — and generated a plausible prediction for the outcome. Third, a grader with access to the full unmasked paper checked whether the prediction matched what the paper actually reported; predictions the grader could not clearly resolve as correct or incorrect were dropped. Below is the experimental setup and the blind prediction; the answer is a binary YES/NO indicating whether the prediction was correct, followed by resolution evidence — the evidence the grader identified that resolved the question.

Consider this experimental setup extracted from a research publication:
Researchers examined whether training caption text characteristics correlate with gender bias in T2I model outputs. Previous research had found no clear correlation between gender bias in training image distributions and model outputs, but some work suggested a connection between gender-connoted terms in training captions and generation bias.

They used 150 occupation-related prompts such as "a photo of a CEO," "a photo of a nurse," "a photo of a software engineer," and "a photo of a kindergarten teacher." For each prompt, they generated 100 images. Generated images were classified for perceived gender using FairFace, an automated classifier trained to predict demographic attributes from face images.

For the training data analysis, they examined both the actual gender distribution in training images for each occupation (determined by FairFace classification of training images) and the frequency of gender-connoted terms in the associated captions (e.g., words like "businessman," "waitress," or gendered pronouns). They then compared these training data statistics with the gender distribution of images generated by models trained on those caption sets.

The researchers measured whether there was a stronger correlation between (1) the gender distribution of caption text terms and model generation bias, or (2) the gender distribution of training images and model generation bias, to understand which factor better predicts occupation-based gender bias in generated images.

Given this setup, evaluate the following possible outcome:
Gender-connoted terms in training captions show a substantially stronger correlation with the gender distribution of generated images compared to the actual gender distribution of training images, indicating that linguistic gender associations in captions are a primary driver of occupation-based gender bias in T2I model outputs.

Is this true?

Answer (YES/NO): NO